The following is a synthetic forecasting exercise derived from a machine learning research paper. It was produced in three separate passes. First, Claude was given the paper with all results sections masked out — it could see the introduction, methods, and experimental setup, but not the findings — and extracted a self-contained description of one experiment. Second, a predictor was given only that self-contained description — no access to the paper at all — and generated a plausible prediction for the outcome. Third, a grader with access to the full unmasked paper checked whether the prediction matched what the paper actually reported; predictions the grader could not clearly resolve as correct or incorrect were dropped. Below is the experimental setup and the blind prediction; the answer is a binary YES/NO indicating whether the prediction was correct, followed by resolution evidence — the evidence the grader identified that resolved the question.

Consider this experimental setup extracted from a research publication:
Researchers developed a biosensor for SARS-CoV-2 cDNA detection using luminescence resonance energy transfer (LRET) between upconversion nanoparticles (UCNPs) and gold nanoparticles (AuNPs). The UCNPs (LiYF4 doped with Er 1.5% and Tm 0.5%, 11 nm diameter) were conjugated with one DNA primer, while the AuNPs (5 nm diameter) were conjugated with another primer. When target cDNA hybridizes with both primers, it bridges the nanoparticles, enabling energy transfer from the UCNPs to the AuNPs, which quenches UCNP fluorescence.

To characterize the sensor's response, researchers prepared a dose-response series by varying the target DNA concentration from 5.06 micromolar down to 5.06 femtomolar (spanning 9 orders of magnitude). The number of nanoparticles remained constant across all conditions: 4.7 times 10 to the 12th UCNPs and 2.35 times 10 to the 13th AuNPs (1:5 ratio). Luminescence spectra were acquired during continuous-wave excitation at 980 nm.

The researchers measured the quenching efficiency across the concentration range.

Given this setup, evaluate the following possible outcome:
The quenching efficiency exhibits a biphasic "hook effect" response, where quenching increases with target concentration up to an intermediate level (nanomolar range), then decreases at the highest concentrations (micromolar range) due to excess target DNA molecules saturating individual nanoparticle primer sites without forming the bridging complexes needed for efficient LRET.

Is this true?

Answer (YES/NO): NO